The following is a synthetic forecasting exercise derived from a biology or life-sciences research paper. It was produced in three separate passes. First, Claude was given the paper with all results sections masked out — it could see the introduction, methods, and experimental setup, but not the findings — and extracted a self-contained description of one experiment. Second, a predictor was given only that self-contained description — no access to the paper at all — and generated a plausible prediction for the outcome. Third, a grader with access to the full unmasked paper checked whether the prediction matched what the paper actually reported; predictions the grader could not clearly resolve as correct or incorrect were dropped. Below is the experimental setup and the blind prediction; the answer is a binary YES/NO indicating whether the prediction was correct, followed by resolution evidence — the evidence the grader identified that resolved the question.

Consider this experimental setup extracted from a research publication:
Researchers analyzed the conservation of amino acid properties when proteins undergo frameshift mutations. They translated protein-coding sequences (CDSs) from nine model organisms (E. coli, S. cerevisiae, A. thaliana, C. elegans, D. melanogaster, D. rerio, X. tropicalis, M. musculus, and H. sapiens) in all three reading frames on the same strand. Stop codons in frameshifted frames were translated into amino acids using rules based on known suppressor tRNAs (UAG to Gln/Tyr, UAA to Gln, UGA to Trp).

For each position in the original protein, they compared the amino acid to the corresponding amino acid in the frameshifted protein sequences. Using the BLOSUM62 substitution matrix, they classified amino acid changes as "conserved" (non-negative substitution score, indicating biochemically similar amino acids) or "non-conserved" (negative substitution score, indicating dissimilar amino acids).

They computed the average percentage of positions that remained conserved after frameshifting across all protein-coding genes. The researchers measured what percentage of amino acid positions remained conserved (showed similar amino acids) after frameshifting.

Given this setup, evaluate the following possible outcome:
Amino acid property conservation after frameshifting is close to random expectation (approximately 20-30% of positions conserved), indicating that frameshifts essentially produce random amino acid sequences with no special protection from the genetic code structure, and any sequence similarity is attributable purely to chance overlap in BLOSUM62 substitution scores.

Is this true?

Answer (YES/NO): NO